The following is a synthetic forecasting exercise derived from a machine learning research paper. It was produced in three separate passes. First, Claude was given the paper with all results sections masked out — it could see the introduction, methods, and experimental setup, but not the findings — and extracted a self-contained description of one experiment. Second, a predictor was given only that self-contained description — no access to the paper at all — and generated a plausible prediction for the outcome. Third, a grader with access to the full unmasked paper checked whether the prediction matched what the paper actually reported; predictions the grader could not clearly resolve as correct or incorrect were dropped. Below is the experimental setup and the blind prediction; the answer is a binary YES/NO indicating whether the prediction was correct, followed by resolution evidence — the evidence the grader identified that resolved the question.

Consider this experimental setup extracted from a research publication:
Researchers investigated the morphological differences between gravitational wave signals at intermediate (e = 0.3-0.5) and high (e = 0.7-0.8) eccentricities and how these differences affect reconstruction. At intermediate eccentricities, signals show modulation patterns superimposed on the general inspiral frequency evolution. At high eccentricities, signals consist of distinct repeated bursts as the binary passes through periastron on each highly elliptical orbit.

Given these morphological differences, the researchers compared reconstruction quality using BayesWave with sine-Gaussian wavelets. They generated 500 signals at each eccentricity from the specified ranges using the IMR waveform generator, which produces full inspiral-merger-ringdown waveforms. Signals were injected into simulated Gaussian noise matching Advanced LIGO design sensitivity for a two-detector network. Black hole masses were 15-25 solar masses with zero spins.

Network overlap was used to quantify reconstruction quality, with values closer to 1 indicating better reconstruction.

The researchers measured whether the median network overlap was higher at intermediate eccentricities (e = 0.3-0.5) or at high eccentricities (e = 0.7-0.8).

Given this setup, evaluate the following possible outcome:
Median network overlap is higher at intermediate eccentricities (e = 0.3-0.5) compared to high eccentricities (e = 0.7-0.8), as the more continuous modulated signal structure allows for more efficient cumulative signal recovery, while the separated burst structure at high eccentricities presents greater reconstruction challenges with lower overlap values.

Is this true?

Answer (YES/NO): NO